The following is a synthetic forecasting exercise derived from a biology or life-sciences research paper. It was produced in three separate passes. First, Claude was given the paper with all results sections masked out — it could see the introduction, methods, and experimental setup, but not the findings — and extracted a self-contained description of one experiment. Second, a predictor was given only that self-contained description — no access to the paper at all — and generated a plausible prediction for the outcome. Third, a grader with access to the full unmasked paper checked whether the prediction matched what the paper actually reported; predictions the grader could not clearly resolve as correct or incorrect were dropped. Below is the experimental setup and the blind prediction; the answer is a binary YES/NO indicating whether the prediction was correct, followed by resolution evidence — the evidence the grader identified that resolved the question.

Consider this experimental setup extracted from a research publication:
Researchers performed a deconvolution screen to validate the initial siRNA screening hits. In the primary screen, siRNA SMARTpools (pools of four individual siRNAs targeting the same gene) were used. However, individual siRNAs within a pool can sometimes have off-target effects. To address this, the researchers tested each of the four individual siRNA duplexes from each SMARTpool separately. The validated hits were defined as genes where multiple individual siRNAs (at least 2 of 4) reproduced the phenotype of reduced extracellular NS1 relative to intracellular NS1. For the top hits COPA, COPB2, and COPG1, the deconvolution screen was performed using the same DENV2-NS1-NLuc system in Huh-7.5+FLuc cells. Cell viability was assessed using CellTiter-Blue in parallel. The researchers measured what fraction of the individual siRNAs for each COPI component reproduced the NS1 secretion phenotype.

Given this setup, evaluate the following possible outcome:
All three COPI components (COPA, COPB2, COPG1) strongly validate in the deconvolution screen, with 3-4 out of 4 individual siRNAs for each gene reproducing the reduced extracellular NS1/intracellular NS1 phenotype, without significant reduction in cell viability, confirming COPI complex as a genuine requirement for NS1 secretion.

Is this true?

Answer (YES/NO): YES